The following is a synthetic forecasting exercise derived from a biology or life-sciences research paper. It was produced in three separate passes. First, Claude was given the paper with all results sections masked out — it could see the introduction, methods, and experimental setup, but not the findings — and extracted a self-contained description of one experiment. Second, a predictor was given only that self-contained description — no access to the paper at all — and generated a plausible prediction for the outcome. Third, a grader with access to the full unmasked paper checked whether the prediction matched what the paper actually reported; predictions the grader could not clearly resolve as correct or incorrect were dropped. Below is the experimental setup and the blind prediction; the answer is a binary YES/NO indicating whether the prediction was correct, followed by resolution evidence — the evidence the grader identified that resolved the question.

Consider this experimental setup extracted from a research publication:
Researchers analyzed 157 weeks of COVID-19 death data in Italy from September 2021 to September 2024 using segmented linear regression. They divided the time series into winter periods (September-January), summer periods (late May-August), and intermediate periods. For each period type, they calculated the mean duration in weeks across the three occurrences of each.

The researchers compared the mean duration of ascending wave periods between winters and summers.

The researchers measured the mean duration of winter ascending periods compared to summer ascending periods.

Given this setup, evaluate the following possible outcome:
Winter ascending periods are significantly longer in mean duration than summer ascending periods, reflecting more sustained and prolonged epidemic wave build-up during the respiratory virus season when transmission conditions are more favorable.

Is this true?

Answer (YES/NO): YES